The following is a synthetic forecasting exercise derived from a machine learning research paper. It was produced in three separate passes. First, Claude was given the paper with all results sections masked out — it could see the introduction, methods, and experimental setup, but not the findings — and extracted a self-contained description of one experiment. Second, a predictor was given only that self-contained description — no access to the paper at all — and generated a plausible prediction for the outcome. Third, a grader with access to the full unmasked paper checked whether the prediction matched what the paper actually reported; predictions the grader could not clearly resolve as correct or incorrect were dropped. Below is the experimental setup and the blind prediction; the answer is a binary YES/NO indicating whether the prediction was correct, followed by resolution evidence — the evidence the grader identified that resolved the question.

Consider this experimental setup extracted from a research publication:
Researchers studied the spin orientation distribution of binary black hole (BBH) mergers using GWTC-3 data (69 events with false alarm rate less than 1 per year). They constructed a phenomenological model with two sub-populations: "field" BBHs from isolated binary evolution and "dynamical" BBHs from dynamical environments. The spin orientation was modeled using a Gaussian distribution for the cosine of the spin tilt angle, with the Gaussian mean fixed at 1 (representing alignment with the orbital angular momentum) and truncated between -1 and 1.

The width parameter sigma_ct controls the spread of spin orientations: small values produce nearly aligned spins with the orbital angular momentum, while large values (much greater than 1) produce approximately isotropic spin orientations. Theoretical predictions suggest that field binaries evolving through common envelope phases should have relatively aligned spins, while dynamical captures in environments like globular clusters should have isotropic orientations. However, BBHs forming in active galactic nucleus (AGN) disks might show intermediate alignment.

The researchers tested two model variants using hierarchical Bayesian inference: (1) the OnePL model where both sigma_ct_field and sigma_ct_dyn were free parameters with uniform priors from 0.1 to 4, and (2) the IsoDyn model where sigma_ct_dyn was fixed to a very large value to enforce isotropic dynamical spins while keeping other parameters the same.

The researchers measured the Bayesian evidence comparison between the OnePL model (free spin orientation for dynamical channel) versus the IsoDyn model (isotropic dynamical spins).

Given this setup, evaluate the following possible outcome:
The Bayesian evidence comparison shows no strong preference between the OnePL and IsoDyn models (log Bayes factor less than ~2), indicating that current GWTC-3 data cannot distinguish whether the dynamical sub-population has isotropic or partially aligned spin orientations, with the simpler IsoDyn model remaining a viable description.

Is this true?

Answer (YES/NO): NO